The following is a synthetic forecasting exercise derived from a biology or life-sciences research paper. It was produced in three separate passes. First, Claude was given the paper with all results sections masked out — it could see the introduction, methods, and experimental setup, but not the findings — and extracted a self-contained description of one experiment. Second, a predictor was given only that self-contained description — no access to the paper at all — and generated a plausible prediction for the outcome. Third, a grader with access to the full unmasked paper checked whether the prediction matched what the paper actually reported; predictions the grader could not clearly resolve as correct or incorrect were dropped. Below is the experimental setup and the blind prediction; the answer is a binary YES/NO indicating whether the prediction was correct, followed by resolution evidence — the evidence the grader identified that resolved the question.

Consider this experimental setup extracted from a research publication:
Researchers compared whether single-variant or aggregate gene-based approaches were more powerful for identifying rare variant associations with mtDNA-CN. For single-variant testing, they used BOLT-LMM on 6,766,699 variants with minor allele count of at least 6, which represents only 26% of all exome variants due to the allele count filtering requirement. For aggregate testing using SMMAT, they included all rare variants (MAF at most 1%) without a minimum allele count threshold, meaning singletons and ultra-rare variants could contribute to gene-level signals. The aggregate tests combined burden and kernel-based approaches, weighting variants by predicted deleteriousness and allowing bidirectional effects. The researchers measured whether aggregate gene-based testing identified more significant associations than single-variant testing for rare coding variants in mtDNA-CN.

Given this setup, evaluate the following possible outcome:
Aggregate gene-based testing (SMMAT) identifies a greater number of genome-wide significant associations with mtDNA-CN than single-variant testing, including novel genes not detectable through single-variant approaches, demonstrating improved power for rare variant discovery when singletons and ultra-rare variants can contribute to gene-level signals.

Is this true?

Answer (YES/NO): NO